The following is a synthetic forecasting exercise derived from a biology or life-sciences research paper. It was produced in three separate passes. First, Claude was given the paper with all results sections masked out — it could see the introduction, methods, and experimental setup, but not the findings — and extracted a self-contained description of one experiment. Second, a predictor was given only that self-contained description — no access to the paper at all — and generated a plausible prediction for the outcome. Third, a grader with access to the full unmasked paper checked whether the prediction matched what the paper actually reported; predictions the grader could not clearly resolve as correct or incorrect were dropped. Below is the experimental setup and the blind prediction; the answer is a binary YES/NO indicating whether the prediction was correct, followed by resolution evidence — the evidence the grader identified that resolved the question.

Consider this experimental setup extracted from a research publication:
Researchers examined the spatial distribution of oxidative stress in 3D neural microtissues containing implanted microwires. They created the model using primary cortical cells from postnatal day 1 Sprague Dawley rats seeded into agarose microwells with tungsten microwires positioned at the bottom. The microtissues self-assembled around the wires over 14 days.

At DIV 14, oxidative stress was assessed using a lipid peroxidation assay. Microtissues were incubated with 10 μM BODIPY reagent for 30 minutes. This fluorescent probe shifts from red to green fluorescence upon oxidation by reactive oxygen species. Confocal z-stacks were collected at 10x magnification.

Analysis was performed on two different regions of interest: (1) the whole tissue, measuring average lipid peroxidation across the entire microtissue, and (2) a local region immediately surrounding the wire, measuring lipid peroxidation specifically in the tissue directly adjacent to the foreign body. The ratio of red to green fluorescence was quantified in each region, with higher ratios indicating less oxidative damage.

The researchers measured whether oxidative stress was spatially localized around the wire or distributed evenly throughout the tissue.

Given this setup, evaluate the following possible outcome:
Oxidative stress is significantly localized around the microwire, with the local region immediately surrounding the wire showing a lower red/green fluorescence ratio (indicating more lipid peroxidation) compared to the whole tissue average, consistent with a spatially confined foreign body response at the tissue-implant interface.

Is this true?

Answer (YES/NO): YES